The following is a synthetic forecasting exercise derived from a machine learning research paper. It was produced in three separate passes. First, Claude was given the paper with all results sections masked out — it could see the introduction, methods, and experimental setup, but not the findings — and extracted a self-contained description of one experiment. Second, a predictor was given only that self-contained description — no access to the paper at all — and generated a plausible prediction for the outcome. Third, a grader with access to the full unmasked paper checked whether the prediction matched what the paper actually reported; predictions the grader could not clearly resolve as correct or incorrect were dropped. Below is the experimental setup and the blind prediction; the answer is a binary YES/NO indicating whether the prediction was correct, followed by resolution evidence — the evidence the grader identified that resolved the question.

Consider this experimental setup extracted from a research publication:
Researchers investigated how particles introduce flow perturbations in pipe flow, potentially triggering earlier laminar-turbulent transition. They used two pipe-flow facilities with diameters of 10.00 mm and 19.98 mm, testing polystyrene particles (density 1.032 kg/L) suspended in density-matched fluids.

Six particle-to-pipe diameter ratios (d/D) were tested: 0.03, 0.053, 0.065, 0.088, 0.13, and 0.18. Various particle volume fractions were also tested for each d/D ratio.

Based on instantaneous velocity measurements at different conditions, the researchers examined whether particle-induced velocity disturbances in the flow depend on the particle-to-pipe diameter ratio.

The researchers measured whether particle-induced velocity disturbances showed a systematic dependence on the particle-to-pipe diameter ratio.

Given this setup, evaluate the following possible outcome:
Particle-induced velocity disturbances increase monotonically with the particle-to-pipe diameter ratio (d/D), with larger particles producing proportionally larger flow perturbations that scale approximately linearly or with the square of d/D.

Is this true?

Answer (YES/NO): YES